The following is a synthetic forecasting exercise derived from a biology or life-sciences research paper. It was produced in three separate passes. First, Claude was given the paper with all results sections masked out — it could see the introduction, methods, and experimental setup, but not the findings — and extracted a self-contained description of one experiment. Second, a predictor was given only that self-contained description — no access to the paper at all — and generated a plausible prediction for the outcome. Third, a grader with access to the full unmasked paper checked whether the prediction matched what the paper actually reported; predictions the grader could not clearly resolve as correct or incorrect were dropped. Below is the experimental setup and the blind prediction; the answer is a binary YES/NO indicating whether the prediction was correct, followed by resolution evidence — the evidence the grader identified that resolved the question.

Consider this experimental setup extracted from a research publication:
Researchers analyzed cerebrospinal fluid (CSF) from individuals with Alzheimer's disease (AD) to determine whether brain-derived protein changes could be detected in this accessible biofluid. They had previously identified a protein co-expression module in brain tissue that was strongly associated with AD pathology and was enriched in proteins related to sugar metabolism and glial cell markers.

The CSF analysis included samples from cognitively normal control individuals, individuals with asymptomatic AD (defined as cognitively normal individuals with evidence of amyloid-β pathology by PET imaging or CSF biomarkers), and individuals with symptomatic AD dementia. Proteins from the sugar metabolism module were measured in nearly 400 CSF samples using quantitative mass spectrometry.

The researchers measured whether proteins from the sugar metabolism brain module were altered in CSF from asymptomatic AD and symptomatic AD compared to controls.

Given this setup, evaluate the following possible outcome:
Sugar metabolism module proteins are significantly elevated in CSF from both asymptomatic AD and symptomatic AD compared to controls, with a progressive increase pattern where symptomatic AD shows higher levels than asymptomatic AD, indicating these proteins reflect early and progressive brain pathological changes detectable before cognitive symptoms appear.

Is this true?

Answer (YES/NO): NO